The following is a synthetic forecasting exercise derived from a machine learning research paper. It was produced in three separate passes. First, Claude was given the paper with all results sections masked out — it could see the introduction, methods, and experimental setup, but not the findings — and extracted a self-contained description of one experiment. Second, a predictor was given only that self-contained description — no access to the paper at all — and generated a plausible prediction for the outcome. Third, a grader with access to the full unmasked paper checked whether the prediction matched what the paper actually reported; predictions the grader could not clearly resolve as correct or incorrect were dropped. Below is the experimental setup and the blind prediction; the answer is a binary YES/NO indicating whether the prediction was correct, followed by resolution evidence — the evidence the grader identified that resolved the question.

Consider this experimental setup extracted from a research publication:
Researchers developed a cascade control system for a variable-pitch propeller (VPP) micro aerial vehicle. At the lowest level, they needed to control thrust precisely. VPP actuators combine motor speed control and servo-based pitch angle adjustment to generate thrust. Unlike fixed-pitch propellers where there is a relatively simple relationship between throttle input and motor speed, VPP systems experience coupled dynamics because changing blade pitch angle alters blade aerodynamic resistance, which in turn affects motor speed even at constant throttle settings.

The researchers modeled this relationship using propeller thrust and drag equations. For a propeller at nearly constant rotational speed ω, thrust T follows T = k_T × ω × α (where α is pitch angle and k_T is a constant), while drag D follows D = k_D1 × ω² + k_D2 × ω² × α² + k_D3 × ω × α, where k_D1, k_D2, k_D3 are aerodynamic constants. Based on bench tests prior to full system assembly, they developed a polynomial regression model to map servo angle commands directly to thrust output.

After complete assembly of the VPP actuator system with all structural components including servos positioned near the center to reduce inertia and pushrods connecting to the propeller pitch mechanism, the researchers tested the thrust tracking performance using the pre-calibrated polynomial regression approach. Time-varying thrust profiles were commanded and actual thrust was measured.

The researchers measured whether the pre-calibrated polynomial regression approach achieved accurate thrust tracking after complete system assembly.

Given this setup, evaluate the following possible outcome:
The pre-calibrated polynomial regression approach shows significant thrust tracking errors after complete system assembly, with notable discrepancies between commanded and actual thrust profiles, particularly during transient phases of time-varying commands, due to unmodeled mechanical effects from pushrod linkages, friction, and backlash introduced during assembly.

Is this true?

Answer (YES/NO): NO